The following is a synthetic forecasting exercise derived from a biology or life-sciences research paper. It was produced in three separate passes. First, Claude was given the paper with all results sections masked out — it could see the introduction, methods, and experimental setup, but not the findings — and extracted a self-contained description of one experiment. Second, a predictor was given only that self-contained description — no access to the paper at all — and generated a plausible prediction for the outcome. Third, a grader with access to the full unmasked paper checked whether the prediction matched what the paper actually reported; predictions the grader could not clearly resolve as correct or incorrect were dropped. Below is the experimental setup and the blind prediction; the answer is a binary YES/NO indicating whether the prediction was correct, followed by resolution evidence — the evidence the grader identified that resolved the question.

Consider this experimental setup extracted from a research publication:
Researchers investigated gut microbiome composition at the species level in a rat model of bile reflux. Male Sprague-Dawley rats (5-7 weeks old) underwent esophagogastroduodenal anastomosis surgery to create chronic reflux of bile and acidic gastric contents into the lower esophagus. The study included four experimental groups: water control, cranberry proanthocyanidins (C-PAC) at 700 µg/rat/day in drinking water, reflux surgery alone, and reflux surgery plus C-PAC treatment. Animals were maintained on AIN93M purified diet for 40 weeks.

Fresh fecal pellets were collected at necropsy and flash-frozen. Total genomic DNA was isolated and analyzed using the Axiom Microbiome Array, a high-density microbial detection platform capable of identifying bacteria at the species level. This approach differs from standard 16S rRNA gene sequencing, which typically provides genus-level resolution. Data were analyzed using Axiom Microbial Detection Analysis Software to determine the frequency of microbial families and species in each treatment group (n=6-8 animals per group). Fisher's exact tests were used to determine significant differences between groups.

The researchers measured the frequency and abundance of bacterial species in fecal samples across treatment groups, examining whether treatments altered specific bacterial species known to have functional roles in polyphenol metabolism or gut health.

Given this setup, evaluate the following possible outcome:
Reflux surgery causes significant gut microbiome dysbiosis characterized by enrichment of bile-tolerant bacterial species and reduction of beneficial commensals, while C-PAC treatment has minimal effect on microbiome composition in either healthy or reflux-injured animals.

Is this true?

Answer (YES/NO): NO